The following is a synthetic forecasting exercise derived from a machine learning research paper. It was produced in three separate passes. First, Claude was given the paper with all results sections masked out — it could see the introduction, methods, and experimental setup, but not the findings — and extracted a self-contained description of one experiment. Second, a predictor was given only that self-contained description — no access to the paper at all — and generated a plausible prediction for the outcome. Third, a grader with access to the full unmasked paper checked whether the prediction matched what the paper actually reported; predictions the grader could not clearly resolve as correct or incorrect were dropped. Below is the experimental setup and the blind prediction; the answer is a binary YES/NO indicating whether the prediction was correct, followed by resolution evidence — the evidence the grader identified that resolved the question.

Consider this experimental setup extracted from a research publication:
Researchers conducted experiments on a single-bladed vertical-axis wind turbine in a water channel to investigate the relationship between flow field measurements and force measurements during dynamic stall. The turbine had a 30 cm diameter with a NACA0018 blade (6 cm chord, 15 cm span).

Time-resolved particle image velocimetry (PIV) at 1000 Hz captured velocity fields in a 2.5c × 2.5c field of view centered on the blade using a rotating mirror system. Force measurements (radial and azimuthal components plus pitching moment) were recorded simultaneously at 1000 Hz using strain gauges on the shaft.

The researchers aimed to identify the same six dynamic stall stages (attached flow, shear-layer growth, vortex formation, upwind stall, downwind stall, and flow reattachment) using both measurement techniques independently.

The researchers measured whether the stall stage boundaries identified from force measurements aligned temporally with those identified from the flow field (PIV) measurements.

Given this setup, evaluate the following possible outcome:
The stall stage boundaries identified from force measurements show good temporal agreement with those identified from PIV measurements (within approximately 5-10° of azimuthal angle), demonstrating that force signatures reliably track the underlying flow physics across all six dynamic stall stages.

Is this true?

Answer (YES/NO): NO